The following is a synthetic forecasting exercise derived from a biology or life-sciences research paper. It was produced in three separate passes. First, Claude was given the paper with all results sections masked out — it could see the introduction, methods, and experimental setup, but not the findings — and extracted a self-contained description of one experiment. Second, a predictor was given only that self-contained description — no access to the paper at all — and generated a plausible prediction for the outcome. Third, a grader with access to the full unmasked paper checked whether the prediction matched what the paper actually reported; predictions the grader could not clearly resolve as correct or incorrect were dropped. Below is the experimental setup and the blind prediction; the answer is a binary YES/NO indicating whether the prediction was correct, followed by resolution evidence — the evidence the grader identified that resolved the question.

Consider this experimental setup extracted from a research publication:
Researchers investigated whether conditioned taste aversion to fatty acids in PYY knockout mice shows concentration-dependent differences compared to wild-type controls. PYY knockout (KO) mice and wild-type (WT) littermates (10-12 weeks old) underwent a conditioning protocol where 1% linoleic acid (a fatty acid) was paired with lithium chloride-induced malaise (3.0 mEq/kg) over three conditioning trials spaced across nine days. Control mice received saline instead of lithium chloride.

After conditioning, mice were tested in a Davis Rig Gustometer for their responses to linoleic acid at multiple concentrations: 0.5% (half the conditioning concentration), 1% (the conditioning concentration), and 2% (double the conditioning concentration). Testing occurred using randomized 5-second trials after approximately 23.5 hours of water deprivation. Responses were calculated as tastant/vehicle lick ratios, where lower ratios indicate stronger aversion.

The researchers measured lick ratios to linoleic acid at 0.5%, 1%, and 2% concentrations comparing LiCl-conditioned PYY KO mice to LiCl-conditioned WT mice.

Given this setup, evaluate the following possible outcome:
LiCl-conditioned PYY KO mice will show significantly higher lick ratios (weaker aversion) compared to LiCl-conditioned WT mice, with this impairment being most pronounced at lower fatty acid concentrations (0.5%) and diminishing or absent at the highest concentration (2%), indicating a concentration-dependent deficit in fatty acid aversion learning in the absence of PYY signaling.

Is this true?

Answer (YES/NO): NO